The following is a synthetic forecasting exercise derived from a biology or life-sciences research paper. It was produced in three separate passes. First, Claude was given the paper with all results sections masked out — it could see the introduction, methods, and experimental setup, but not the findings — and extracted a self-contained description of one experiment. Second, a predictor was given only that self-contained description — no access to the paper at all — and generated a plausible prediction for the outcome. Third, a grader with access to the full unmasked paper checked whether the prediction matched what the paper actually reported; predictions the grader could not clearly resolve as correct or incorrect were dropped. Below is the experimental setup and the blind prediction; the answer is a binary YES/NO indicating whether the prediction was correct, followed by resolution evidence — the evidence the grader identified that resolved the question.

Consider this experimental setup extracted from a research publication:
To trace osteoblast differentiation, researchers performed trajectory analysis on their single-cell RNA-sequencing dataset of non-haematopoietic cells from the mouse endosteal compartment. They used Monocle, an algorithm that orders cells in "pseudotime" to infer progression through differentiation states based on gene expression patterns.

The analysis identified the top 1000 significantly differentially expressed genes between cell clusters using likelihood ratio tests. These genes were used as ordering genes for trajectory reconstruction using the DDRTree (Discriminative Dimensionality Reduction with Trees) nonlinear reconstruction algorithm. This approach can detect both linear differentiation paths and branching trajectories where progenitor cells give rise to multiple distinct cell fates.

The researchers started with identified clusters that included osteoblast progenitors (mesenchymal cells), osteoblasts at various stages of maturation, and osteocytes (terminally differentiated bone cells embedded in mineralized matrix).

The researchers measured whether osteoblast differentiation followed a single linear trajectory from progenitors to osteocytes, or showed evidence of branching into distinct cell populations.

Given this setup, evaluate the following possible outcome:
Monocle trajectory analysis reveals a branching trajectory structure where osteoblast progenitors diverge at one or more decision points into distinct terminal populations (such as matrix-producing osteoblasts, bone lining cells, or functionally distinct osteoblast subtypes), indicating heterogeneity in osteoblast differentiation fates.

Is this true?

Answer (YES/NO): NO